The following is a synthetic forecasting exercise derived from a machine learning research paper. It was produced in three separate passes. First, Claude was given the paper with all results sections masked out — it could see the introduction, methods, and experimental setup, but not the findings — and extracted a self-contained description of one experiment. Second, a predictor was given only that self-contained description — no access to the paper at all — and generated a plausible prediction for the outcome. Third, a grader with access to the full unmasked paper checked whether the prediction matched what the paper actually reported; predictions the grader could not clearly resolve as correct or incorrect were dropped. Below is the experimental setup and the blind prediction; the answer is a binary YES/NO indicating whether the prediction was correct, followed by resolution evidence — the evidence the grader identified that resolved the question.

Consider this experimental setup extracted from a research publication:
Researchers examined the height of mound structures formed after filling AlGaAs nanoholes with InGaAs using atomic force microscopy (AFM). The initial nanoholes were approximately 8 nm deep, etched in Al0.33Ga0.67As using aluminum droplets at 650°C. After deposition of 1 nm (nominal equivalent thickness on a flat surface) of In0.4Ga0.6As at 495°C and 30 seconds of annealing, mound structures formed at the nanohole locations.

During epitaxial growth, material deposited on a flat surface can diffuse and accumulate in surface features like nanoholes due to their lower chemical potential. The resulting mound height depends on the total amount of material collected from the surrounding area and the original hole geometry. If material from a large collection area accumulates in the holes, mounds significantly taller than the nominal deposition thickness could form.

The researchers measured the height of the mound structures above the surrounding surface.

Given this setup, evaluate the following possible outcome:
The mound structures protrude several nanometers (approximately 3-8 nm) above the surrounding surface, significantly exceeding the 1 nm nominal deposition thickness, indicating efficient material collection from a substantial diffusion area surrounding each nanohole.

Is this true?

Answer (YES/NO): NO